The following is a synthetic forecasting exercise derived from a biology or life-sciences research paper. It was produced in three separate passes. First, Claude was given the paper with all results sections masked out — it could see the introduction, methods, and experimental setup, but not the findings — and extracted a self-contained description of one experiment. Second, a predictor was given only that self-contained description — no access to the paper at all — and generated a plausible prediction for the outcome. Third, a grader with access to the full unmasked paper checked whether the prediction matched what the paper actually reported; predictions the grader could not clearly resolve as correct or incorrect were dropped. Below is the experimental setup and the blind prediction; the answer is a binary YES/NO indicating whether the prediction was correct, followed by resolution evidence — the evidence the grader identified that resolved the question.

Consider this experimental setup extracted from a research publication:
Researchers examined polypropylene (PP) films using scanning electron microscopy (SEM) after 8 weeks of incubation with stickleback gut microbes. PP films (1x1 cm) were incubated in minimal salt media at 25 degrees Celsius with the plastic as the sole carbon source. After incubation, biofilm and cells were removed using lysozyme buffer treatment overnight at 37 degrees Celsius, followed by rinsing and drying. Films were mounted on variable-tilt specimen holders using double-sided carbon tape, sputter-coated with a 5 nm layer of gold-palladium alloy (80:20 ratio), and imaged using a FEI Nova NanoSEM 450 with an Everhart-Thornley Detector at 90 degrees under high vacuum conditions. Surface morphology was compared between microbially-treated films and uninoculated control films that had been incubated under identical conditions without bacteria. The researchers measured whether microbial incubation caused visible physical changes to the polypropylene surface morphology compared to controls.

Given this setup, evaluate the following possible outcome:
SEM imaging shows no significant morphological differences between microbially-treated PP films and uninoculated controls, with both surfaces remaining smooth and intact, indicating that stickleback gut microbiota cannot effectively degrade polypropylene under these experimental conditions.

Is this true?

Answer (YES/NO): NO